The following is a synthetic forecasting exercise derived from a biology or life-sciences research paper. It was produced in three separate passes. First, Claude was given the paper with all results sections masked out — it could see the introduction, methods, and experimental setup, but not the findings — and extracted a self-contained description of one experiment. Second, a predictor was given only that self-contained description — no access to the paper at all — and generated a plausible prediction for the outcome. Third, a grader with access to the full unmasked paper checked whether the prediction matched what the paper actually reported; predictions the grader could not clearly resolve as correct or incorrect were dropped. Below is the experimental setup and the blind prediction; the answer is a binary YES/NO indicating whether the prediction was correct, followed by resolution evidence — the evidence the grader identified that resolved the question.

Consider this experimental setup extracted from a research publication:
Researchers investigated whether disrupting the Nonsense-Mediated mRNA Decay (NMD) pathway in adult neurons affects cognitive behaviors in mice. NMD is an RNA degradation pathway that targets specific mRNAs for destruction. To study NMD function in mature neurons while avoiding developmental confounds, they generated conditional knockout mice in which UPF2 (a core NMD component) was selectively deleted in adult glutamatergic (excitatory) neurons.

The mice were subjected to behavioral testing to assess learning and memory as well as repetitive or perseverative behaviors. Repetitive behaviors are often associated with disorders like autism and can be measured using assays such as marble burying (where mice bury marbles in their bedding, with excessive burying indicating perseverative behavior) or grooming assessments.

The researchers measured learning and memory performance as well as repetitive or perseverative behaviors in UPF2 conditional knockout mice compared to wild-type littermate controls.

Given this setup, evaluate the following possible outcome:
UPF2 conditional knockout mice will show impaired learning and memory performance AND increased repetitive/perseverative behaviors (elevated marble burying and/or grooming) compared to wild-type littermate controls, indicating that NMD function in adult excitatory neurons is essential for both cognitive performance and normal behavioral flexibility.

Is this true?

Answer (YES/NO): YES